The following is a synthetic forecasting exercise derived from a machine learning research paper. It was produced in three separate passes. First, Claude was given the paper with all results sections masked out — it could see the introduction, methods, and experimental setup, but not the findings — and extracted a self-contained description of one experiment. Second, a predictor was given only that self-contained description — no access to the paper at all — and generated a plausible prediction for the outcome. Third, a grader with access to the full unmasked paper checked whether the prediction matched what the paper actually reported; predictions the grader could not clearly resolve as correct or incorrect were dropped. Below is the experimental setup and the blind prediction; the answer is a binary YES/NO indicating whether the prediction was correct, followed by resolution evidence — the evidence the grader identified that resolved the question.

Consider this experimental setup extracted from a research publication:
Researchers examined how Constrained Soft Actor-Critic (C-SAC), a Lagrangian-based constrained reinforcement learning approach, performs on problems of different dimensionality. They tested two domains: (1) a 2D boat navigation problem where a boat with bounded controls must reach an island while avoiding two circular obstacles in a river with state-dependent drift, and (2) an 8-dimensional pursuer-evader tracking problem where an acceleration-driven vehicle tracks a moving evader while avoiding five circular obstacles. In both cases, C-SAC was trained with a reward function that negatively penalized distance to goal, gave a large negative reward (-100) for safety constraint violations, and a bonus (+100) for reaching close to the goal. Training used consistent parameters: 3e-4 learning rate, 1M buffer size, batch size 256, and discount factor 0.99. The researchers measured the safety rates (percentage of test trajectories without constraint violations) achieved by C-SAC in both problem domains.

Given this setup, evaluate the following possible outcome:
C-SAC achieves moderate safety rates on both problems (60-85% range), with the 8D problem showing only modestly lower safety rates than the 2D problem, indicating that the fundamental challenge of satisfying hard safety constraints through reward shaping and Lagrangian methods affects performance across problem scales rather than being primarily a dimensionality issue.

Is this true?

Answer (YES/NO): NO